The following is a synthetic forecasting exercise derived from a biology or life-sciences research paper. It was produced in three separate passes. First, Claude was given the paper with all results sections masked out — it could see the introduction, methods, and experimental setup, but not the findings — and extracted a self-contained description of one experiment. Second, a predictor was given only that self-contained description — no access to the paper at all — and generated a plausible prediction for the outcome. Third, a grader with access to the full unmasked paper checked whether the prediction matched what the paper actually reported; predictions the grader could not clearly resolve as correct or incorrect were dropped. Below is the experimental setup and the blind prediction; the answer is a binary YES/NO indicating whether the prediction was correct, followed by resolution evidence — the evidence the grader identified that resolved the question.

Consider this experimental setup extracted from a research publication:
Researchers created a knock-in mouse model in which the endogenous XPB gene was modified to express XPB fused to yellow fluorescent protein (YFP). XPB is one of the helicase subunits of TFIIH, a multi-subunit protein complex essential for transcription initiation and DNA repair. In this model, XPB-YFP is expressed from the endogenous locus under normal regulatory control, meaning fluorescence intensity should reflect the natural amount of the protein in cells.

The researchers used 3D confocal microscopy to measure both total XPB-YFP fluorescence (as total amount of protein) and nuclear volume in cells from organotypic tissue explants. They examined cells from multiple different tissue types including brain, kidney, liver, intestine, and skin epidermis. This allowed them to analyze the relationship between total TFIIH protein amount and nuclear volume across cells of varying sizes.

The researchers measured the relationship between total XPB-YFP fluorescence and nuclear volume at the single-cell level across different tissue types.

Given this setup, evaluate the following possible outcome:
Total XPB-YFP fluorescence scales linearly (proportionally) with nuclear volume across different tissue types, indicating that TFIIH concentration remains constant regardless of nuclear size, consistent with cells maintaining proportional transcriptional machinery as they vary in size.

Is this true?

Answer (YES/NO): YES